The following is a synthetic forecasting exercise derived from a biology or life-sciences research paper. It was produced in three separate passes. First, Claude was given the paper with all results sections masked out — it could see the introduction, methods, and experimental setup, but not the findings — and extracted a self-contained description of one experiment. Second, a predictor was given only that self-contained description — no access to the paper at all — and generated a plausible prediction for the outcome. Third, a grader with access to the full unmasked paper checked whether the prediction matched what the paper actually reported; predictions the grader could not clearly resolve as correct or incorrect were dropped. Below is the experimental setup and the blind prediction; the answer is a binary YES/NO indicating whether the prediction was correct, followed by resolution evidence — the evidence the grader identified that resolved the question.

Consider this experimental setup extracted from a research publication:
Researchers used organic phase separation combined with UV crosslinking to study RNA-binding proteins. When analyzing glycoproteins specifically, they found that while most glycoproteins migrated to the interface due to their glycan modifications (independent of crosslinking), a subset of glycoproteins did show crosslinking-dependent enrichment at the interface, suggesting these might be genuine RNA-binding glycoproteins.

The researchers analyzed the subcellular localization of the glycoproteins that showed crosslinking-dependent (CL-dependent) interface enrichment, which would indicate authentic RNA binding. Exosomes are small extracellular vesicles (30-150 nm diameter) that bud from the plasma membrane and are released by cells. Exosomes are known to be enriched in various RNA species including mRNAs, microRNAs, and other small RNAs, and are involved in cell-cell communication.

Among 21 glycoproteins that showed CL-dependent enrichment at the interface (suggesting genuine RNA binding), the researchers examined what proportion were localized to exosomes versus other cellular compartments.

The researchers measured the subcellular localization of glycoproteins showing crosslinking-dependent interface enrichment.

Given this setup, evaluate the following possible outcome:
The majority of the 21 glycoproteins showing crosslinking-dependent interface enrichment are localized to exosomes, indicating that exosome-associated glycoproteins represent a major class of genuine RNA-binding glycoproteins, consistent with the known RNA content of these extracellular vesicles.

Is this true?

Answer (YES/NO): YES